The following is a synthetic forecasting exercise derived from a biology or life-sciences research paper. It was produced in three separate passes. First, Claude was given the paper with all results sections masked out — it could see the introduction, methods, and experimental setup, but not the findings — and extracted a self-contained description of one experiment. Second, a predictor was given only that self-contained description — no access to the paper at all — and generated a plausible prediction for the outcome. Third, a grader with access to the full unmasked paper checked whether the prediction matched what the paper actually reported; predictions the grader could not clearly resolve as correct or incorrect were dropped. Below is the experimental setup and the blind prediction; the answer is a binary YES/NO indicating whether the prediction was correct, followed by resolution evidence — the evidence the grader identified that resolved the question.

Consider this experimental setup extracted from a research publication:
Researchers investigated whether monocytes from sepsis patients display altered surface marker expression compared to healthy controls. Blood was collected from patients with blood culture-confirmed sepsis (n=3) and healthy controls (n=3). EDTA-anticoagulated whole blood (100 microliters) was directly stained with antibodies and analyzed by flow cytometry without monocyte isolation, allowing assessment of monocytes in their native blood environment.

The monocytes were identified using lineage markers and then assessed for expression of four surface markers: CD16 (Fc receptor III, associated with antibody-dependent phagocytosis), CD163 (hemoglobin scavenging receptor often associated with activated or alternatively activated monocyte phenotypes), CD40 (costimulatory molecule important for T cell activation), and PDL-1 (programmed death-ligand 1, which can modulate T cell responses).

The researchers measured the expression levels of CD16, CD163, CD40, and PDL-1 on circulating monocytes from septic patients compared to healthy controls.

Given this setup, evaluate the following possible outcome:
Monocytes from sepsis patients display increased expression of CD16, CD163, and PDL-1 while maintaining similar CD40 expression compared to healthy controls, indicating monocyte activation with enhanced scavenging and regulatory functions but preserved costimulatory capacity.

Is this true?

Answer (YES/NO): NO